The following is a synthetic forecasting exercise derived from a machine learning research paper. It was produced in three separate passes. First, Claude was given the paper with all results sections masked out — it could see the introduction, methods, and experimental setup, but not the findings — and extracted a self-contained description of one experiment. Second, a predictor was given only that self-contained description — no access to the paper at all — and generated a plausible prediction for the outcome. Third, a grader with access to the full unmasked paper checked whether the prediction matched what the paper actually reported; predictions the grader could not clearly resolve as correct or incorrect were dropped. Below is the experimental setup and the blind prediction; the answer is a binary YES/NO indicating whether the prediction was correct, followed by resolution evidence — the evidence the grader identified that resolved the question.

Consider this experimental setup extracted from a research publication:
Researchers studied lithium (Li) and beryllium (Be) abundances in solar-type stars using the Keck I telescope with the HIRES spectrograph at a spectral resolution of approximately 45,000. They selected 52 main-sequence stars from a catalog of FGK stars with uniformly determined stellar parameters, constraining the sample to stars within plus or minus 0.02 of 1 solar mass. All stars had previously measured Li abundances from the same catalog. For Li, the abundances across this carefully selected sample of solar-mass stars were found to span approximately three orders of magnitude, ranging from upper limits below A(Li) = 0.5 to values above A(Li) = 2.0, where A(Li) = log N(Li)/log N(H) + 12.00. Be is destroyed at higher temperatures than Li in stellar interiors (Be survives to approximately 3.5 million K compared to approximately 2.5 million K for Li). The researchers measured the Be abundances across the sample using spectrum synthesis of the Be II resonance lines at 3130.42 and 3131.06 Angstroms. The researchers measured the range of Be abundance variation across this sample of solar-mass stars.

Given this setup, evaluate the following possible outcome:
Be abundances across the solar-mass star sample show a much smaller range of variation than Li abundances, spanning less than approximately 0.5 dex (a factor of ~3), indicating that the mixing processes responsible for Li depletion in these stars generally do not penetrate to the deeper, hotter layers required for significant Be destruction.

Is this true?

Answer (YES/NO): YES